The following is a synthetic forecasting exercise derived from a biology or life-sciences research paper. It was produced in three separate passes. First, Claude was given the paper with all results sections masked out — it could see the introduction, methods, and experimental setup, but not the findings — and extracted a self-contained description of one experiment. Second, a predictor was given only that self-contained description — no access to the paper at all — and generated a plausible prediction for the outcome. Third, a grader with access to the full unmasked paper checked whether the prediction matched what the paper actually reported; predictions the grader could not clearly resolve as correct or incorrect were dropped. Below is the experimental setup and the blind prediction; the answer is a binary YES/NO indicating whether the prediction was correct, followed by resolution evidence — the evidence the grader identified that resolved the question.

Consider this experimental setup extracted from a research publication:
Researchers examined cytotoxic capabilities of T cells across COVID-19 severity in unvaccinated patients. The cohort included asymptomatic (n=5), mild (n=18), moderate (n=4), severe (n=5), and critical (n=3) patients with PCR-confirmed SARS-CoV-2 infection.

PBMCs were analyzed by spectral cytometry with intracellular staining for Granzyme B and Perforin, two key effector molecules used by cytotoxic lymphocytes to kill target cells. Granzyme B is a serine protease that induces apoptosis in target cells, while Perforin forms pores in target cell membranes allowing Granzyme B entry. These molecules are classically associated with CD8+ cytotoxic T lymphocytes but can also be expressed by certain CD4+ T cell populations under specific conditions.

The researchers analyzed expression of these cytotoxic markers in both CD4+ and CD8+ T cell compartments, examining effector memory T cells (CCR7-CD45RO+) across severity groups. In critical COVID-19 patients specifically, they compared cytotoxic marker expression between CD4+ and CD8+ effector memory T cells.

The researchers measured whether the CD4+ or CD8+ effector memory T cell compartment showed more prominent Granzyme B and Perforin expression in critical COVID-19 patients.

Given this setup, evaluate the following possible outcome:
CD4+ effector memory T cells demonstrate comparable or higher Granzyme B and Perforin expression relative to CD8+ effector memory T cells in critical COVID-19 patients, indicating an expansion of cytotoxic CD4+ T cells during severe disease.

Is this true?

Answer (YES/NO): YES